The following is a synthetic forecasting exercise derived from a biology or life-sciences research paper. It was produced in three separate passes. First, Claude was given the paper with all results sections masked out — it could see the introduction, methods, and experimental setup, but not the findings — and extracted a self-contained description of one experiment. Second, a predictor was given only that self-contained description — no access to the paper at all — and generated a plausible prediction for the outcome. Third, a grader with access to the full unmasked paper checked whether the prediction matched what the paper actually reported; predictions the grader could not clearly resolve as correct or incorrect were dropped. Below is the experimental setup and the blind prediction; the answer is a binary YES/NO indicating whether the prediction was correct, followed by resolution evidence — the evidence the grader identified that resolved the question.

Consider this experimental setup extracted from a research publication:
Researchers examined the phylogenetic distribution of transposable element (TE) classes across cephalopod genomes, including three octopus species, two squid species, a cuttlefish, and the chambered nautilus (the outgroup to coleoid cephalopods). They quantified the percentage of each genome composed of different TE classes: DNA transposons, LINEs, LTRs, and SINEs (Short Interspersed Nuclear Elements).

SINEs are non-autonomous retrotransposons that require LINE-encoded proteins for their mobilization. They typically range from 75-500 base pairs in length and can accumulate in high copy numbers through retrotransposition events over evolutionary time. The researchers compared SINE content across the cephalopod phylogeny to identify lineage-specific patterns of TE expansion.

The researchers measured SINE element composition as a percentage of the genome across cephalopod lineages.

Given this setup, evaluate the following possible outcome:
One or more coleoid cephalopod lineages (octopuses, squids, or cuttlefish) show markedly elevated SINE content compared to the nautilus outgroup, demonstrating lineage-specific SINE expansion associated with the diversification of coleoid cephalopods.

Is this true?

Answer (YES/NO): YES